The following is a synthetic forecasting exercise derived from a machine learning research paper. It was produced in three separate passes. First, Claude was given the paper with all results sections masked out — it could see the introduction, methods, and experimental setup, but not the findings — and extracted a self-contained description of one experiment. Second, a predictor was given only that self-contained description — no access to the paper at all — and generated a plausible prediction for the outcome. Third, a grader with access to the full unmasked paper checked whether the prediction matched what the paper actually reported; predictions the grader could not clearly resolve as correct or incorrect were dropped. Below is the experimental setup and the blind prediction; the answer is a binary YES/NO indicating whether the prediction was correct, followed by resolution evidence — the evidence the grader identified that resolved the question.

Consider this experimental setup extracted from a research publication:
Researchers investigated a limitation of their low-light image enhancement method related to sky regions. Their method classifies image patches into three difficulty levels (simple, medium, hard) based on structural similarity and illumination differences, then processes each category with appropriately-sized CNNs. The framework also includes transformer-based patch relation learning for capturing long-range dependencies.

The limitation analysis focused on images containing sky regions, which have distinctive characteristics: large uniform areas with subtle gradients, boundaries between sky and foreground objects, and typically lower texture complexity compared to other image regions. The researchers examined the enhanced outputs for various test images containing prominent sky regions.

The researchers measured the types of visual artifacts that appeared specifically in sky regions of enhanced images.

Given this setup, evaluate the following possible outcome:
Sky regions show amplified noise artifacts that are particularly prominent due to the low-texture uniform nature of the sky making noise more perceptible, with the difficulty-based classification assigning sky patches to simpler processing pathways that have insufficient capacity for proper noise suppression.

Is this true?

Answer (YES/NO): NO